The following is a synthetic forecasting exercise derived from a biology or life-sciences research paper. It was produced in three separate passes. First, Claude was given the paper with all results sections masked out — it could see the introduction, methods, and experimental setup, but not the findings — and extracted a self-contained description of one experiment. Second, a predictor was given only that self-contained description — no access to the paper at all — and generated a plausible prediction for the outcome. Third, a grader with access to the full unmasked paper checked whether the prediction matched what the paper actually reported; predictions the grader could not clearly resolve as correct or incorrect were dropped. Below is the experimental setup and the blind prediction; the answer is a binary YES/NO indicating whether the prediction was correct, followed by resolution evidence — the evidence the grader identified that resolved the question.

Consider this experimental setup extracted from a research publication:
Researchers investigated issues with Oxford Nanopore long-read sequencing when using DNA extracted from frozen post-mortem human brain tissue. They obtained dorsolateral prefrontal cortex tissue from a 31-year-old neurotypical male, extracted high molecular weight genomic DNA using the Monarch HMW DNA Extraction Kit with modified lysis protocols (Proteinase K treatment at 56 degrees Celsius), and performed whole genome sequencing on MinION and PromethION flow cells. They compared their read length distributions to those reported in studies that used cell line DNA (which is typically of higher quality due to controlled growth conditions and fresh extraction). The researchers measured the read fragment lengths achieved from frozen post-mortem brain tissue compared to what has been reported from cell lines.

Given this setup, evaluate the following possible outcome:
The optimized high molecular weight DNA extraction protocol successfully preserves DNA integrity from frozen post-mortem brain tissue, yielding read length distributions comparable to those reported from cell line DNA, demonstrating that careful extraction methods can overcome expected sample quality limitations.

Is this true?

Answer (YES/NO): NO